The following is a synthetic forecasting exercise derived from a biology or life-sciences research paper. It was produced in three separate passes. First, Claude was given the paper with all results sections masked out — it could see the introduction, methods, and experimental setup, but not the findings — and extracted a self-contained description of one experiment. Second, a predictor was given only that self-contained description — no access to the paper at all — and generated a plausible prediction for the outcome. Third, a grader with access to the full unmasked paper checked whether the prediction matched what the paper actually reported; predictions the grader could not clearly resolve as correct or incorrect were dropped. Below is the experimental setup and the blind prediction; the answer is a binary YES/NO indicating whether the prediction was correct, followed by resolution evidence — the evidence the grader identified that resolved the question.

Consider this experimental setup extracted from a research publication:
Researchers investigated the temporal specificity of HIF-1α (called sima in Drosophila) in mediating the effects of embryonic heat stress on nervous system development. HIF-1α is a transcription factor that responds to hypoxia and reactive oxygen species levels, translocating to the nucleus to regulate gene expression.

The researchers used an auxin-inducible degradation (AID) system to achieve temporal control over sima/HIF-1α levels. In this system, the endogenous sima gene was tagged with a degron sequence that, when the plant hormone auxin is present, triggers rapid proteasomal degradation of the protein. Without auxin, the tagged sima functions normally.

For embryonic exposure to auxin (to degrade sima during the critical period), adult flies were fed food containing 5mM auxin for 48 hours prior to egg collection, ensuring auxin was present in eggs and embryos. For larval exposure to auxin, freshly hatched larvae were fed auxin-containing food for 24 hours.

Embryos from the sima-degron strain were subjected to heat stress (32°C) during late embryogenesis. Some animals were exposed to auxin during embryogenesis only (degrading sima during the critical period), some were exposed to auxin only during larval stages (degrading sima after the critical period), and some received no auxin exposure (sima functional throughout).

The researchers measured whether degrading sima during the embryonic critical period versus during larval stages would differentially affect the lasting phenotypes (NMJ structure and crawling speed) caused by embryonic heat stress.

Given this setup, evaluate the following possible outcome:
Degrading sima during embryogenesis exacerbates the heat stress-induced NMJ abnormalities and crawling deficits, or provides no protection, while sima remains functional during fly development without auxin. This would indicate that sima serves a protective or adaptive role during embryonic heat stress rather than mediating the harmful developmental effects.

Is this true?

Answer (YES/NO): NO